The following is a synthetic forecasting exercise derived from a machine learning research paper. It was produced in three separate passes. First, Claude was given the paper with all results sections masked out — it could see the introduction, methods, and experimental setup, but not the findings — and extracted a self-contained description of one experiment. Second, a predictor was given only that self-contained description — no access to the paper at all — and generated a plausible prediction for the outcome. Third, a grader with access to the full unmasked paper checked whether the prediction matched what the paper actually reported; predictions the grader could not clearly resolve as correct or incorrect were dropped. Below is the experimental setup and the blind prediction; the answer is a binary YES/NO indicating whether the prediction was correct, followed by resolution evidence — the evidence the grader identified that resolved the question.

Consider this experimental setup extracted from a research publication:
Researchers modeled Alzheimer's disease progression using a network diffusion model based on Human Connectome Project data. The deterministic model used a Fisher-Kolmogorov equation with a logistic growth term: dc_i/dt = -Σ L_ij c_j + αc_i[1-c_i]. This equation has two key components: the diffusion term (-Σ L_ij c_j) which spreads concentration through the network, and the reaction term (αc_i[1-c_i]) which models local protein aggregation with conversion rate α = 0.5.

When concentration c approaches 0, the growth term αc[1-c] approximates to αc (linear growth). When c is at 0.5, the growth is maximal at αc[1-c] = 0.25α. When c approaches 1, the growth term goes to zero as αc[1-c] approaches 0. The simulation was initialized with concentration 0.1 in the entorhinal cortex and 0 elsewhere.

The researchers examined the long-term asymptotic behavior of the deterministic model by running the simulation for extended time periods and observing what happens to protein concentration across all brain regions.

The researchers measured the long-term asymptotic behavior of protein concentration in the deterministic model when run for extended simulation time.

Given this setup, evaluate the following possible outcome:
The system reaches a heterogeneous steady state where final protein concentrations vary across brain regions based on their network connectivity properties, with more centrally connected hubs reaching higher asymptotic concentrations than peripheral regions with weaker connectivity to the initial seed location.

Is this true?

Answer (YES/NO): NO